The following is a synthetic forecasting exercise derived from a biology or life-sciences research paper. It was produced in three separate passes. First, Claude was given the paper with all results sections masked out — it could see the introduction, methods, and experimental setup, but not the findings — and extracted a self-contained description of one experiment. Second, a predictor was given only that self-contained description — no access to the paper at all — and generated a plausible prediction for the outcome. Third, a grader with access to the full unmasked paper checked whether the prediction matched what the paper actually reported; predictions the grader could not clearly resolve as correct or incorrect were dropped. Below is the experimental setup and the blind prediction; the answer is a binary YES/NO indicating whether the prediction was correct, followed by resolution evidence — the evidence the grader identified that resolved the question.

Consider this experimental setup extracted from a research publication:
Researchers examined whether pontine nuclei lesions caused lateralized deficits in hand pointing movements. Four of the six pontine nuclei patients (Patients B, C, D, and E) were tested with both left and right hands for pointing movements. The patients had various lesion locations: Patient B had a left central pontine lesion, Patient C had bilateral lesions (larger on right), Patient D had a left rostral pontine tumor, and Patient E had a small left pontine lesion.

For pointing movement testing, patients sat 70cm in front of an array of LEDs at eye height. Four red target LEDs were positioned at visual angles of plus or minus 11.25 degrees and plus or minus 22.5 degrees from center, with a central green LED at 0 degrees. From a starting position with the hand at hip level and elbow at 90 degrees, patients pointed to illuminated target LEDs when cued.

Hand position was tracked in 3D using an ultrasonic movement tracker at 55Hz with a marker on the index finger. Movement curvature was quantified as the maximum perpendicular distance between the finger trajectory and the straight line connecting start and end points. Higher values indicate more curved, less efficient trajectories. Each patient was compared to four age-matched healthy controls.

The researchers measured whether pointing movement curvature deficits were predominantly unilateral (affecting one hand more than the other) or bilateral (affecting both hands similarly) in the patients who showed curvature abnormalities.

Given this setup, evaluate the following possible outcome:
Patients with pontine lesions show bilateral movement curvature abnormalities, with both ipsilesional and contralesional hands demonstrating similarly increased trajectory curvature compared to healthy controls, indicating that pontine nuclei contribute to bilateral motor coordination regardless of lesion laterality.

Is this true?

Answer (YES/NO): NO